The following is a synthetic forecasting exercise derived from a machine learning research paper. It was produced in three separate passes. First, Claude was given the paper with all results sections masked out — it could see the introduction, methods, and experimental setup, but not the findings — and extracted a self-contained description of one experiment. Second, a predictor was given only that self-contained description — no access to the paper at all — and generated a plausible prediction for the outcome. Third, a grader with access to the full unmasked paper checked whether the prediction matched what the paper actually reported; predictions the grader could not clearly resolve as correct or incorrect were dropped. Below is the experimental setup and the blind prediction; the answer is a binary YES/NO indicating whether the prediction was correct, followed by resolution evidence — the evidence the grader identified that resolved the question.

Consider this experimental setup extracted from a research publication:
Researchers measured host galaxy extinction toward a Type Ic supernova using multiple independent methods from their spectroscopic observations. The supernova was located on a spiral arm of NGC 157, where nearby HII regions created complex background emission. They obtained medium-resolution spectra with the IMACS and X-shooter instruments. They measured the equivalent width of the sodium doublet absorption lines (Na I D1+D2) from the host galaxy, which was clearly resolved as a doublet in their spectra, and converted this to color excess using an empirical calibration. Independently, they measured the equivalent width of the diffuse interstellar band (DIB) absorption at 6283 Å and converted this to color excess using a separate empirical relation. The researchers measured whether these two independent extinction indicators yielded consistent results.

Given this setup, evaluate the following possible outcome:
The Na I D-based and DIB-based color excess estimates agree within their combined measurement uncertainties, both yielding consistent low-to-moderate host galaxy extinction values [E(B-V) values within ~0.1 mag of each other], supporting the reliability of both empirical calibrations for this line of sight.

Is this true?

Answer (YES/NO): YES